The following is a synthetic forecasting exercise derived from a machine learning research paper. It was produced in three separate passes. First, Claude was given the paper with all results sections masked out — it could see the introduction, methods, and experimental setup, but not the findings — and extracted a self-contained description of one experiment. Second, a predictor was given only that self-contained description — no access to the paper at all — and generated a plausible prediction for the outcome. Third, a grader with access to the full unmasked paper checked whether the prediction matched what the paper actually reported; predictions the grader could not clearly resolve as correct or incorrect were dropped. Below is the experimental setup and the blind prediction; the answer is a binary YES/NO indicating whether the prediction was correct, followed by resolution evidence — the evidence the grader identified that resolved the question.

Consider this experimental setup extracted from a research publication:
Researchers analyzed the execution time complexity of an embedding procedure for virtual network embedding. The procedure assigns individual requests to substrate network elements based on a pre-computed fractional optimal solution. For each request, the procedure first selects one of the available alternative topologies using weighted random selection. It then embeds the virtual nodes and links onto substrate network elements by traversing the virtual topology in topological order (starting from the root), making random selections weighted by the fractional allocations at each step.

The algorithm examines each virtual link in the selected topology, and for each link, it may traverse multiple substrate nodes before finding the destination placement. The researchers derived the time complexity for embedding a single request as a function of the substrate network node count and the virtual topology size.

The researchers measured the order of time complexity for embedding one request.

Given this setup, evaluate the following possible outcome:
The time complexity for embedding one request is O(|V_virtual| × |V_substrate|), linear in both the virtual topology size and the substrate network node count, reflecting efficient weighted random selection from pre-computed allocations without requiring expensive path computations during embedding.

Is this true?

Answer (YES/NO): YES